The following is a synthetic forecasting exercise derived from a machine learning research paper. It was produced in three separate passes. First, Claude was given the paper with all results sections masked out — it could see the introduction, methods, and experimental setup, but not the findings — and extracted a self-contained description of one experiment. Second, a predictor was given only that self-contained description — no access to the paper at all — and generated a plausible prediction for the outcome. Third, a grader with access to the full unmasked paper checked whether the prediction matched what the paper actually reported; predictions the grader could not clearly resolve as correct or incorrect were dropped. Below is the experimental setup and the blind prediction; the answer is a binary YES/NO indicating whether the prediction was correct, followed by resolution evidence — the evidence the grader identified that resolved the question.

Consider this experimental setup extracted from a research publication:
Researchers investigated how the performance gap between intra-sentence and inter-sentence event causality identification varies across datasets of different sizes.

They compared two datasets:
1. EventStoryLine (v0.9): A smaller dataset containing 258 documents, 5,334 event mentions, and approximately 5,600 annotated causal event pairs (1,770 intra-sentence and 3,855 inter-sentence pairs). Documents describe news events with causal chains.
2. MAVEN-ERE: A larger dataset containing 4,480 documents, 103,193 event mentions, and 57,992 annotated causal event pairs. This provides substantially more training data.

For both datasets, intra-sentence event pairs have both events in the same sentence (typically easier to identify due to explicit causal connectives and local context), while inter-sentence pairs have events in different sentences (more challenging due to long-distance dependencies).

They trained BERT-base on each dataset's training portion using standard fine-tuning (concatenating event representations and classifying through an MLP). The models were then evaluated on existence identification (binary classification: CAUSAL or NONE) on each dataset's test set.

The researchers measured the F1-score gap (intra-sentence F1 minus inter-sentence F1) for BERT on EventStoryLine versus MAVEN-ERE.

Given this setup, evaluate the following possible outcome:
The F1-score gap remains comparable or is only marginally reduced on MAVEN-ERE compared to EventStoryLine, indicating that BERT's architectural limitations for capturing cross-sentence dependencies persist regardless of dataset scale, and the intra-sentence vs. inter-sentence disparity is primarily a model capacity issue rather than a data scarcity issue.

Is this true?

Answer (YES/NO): NO